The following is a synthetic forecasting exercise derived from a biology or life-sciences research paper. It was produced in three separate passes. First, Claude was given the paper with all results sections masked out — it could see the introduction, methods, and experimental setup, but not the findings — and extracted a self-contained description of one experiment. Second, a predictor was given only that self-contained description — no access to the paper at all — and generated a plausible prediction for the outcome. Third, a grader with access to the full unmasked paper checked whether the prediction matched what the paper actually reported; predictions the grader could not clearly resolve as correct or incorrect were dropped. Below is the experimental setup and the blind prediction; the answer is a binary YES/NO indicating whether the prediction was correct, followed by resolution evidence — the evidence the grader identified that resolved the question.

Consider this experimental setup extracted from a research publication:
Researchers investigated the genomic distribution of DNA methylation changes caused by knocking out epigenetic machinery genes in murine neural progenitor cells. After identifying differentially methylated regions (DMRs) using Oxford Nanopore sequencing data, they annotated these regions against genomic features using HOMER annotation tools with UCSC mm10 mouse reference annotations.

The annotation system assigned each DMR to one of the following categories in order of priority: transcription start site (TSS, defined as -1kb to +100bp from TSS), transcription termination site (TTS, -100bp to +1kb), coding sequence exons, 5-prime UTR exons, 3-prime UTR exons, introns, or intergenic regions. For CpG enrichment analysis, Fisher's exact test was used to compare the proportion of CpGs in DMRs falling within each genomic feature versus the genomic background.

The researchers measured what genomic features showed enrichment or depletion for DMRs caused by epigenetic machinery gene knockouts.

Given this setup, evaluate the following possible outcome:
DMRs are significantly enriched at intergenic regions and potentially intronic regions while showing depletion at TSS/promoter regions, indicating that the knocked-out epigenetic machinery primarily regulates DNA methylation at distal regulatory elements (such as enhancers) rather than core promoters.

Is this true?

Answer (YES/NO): NO